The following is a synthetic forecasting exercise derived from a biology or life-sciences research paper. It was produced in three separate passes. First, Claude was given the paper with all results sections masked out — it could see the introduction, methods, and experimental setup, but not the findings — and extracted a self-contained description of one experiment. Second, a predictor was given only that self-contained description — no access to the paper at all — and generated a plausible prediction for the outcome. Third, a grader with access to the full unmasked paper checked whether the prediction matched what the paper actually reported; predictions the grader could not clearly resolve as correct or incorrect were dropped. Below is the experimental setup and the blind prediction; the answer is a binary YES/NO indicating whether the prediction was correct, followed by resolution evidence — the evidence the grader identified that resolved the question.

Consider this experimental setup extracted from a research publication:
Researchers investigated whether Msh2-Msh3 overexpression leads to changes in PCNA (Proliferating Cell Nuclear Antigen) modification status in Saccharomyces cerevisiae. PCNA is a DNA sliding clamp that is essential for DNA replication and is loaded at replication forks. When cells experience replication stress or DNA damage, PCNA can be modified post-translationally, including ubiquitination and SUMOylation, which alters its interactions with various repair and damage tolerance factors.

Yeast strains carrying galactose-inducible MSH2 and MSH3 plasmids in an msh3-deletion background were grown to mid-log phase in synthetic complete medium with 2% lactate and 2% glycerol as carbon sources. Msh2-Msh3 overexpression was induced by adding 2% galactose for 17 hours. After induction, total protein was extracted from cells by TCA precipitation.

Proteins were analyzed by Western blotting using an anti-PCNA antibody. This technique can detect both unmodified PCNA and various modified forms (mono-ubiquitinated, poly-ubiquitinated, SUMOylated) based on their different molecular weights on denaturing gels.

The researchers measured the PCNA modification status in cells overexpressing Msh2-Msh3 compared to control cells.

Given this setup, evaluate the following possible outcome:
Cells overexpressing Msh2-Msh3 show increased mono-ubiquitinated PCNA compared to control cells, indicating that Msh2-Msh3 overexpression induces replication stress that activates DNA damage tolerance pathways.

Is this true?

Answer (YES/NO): NO